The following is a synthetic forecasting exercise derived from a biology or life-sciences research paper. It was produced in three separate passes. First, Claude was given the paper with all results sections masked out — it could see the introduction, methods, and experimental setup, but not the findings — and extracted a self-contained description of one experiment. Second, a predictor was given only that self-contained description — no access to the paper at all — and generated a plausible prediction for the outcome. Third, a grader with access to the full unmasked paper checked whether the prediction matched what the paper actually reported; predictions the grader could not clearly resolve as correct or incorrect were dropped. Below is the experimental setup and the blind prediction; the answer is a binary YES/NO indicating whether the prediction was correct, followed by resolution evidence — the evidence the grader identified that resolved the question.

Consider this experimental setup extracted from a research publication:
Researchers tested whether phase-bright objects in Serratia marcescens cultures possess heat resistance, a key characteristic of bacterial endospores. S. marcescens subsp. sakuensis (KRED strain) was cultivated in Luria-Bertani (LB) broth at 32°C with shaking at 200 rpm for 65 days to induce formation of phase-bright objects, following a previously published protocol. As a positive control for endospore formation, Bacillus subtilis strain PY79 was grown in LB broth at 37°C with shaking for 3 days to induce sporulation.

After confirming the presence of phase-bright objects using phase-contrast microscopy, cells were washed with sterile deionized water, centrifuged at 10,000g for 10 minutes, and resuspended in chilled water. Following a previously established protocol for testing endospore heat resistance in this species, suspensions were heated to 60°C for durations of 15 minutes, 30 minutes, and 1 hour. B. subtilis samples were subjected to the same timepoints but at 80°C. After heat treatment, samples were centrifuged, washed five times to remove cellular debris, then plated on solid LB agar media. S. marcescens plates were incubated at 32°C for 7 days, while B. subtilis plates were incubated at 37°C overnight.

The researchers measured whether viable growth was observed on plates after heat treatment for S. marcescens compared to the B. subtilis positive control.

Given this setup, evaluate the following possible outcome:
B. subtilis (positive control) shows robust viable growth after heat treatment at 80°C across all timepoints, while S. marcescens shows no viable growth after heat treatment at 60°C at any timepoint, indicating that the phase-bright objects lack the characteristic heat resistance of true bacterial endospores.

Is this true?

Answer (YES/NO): YES